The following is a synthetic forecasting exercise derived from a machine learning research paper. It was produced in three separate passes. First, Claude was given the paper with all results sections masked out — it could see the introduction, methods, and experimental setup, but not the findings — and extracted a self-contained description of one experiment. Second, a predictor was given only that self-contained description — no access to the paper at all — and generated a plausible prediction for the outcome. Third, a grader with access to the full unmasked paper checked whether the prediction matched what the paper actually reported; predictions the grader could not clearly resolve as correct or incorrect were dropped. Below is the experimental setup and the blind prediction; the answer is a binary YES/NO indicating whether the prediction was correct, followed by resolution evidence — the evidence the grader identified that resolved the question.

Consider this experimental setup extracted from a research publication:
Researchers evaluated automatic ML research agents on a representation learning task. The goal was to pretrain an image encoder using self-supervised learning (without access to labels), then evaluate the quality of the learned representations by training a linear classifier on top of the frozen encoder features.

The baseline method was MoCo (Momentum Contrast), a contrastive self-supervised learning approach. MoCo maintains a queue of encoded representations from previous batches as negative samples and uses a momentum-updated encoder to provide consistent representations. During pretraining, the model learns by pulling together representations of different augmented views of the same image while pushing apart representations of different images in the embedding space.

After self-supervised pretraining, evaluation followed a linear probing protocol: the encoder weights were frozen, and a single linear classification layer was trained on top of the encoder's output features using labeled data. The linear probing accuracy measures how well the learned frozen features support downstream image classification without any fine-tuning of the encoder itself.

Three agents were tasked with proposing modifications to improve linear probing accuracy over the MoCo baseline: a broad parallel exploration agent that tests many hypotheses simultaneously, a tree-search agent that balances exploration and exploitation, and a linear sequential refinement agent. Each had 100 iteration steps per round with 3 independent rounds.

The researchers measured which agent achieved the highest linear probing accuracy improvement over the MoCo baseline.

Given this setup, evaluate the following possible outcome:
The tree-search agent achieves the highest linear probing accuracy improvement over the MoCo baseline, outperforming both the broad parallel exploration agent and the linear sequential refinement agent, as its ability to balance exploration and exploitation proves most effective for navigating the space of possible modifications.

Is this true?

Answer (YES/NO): NO